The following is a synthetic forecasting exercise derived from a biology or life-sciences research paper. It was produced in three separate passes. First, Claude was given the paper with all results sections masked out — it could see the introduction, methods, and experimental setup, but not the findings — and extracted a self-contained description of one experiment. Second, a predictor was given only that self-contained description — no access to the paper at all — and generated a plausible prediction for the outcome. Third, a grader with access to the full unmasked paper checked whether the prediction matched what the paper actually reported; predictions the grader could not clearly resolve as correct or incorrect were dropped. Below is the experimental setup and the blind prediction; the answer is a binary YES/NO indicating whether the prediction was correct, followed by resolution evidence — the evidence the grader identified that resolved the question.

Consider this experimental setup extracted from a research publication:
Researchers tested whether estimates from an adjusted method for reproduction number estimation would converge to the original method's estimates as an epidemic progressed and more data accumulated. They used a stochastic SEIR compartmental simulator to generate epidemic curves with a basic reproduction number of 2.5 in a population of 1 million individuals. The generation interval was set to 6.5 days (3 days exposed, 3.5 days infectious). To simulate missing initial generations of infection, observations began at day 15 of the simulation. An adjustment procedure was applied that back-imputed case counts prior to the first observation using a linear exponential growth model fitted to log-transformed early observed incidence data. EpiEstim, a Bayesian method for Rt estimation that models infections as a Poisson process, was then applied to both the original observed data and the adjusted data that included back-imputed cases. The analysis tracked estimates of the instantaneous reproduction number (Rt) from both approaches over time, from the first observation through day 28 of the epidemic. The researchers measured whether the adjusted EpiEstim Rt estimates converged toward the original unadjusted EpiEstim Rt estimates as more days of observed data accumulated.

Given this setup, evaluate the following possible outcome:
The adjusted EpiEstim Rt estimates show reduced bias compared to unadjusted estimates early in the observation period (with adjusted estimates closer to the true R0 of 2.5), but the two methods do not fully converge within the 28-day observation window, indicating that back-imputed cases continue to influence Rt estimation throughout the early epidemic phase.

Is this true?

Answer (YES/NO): NO